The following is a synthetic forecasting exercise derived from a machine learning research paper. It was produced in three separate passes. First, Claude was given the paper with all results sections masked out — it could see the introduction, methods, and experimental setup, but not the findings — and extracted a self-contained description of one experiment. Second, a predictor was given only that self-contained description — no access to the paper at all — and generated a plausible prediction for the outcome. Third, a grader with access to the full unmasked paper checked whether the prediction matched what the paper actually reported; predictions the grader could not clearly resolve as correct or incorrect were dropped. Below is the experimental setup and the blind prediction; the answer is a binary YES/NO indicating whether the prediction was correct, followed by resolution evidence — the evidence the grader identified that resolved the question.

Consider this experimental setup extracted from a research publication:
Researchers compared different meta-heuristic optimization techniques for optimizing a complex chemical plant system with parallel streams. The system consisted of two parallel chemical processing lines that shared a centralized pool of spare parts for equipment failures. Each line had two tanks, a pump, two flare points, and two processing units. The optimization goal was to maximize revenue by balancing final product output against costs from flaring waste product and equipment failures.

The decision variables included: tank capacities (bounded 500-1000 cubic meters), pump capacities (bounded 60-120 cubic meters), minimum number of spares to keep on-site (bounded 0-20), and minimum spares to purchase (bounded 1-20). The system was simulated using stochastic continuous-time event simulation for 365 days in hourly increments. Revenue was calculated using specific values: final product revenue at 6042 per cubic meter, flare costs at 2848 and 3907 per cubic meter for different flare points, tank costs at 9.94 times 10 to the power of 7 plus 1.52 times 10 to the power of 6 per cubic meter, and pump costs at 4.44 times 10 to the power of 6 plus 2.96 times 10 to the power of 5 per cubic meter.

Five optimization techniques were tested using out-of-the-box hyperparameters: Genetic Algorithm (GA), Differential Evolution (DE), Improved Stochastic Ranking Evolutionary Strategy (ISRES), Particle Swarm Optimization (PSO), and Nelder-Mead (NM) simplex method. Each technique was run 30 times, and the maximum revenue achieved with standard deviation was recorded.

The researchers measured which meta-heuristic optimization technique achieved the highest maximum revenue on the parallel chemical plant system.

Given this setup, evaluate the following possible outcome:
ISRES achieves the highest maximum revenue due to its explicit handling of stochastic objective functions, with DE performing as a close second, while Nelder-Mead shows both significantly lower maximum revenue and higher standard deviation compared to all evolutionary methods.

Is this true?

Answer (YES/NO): NO